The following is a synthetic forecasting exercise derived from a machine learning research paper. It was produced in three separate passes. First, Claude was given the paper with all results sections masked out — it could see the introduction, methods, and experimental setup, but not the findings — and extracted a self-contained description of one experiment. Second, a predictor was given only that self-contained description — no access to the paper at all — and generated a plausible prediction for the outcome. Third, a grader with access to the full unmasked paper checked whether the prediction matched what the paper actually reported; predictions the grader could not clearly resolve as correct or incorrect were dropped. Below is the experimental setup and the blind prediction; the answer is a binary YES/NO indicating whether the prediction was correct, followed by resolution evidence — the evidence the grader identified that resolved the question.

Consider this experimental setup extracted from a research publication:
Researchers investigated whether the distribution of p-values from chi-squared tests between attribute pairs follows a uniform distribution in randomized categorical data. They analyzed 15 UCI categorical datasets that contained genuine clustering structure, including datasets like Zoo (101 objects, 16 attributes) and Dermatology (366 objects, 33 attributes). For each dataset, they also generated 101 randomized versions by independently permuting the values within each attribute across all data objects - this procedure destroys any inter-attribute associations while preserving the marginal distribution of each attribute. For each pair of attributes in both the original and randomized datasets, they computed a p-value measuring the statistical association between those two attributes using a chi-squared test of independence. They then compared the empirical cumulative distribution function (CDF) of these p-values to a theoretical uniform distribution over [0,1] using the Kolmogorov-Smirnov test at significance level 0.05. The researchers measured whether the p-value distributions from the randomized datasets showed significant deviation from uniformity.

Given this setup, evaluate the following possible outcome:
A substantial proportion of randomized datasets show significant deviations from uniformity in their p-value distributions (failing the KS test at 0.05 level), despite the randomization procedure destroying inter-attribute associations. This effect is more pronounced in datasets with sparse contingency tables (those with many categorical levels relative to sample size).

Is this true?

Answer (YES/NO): NO